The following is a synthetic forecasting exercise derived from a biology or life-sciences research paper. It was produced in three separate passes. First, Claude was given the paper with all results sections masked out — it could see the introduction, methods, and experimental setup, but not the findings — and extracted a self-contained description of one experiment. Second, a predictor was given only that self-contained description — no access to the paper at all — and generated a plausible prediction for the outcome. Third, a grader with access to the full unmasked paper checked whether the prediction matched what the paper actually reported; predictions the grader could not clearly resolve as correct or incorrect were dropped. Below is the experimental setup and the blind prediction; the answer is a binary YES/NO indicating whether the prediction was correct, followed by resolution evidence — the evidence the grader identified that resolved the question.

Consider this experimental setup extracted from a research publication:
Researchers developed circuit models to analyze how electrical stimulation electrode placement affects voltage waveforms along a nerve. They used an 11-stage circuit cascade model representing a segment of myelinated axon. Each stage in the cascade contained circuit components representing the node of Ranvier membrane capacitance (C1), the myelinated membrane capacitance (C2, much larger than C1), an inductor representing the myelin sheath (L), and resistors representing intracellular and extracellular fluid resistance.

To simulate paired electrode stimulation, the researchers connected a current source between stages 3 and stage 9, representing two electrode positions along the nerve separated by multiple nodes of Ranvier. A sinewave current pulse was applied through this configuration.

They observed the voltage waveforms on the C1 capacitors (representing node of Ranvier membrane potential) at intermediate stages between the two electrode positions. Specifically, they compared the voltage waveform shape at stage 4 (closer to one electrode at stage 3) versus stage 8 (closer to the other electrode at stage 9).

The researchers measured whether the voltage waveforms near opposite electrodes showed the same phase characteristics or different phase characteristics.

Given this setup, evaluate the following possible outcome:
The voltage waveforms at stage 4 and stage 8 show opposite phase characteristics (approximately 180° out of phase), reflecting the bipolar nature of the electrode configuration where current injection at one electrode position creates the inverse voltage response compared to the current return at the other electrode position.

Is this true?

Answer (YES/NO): YES